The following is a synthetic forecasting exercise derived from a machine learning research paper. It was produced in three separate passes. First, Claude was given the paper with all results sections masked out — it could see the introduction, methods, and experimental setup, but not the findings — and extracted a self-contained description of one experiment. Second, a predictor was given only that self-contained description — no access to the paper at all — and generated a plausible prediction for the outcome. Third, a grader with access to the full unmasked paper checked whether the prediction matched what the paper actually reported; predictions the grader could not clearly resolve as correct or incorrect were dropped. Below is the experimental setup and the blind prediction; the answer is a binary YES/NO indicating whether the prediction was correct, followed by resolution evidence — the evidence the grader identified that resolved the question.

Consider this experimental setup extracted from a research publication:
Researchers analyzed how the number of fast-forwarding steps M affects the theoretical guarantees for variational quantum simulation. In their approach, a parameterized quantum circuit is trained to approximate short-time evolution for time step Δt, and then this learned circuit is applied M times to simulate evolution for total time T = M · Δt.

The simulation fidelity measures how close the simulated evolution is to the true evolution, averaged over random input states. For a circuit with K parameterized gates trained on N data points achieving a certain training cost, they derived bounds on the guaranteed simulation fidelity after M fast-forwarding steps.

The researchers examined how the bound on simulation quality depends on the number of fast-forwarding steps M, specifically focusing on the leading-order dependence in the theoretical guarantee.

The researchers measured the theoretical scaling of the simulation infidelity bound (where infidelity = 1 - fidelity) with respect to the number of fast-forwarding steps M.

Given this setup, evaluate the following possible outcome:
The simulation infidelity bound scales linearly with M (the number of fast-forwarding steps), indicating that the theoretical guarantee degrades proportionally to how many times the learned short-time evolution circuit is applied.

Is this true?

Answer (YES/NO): NO